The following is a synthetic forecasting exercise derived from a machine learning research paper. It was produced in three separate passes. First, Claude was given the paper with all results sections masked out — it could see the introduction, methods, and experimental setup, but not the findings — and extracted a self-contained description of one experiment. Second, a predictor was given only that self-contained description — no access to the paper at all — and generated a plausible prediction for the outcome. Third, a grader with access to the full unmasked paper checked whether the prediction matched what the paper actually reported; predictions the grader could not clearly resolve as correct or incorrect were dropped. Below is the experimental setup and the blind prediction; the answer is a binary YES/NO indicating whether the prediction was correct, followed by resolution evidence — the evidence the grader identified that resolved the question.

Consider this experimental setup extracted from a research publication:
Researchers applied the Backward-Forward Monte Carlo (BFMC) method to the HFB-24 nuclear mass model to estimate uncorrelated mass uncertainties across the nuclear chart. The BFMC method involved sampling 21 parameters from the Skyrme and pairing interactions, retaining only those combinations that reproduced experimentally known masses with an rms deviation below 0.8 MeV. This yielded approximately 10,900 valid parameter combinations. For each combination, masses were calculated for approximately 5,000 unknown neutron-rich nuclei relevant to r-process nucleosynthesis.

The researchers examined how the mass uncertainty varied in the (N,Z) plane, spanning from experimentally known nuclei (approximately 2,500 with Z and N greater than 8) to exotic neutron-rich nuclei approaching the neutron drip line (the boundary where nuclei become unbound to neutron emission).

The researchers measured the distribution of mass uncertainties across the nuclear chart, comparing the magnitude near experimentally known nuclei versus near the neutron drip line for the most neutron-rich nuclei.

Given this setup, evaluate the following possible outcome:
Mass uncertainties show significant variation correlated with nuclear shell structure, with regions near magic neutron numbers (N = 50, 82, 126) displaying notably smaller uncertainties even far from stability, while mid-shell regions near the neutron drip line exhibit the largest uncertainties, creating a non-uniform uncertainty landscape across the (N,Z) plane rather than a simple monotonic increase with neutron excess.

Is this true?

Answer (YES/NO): NO